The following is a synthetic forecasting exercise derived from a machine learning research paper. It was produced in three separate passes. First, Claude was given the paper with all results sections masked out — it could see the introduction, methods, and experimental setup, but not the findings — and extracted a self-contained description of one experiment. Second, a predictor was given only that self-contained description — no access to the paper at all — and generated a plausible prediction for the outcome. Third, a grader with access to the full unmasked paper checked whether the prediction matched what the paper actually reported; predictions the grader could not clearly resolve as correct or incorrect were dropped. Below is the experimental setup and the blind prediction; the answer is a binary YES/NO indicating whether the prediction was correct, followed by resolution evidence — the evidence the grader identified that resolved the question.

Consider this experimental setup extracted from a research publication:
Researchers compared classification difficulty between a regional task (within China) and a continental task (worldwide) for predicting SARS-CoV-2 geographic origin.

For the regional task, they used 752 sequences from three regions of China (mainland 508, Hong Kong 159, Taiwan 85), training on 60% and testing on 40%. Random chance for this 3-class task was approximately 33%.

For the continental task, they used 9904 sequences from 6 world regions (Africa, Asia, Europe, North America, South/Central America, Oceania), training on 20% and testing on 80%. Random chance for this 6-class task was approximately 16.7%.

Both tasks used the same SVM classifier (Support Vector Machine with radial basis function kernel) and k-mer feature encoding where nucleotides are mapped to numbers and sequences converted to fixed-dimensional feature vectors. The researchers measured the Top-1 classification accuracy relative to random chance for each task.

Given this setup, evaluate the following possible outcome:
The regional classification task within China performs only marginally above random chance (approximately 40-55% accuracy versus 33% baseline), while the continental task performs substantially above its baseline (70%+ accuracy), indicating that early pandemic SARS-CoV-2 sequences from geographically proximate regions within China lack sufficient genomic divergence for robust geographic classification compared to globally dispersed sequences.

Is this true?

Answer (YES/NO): NO